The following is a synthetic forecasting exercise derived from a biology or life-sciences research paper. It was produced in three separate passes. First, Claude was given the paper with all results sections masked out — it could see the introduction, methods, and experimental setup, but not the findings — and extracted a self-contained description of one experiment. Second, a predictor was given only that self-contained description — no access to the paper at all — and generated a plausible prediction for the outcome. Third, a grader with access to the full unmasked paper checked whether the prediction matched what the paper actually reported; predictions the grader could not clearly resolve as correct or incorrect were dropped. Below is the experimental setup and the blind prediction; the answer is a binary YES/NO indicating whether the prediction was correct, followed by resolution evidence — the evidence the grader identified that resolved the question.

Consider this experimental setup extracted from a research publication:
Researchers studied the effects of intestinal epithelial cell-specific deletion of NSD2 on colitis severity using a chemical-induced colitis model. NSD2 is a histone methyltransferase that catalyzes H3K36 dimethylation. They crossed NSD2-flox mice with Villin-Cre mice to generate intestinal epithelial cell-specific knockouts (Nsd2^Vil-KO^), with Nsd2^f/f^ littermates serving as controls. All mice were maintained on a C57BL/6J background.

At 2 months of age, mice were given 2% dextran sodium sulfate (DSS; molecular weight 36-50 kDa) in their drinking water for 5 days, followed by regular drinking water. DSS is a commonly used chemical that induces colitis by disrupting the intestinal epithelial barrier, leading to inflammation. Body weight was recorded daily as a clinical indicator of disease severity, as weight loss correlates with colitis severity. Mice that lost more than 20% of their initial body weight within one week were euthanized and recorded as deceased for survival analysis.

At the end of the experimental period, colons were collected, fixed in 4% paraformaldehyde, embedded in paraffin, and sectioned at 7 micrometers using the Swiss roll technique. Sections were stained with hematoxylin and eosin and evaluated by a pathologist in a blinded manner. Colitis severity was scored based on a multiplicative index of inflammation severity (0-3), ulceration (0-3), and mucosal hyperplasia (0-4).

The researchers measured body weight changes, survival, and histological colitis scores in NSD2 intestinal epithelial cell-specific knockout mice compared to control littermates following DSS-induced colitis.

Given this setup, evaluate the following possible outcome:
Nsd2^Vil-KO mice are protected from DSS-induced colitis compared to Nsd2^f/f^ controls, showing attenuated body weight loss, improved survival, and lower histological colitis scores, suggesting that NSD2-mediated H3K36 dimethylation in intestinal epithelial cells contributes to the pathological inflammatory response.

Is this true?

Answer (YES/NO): NO